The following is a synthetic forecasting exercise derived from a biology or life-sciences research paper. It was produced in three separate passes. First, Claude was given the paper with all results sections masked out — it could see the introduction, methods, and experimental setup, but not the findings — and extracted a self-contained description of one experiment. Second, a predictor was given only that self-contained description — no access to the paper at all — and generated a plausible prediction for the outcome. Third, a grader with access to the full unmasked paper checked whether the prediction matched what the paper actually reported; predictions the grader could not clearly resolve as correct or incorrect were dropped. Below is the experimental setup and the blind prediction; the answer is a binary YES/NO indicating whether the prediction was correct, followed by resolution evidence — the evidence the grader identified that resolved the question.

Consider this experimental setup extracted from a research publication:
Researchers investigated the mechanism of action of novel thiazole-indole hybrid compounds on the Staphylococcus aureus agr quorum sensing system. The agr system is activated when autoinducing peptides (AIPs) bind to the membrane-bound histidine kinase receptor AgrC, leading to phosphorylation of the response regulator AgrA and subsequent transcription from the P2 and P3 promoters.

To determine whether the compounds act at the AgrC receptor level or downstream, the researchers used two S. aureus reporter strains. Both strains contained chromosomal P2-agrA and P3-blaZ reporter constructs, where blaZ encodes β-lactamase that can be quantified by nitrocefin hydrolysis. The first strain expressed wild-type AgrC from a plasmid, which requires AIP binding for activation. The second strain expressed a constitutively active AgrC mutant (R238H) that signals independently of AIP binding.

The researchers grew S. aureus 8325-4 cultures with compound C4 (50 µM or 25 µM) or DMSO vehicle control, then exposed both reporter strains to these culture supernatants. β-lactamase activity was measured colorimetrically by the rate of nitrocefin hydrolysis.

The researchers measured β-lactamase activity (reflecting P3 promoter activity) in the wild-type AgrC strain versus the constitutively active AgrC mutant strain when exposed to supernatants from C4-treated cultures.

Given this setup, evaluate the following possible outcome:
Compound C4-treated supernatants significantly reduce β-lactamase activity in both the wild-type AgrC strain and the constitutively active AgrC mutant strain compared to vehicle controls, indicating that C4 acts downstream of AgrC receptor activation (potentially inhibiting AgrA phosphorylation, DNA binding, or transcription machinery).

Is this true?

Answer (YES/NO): NO